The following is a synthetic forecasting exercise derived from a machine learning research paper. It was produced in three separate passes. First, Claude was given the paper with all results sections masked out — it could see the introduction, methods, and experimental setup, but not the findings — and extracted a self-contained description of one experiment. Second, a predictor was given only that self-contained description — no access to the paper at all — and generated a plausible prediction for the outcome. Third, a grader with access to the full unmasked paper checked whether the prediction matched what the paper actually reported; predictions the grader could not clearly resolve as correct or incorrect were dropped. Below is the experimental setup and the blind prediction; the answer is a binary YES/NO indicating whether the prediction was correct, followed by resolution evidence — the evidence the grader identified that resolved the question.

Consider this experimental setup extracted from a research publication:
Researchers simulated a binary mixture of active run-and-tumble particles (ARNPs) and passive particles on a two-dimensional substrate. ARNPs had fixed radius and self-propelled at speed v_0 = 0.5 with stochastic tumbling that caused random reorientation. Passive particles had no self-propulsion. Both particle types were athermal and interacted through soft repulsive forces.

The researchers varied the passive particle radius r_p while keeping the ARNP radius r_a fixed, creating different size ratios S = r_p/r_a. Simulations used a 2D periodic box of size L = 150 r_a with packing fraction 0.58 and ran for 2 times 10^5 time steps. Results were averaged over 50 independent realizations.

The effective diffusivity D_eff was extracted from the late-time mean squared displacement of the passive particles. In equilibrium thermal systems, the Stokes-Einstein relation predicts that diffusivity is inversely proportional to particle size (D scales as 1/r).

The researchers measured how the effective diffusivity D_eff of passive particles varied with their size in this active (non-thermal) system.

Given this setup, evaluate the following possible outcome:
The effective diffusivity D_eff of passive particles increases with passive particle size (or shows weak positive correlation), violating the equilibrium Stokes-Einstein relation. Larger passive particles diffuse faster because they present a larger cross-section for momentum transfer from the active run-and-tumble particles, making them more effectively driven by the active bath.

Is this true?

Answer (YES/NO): NO